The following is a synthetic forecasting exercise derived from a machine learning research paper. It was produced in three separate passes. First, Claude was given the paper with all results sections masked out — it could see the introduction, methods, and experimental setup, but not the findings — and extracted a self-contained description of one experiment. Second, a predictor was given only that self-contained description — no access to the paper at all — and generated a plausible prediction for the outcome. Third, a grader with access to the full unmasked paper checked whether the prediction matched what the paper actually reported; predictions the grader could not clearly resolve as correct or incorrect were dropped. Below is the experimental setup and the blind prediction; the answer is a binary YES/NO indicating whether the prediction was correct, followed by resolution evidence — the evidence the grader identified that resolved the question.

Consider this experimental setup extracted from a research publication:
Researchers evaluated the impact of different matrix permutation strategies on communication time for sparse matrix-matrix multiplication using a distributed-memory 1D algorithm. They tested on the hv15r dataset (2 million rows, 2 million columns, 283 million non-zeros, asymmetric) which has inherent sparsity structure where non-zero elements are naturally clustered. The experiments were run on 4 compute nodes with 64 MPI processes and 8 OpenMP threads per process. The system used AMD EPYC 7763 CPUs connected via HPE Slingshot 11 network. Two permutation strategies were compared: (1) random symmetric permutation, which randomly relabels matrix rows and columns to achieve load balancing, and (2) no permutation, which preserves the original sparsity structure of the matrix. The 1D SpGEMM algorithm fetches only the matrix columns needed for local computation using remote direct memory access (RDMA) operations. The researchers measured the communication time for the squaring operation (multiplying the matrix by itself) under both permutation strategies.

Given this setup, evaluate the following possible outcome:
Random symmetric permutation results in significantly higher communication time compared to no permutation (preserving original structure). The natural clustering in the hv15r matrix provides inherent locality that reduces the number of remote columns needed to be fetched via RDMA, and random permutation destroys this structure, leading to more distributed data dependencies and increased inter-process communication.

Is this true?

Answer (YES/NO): YES